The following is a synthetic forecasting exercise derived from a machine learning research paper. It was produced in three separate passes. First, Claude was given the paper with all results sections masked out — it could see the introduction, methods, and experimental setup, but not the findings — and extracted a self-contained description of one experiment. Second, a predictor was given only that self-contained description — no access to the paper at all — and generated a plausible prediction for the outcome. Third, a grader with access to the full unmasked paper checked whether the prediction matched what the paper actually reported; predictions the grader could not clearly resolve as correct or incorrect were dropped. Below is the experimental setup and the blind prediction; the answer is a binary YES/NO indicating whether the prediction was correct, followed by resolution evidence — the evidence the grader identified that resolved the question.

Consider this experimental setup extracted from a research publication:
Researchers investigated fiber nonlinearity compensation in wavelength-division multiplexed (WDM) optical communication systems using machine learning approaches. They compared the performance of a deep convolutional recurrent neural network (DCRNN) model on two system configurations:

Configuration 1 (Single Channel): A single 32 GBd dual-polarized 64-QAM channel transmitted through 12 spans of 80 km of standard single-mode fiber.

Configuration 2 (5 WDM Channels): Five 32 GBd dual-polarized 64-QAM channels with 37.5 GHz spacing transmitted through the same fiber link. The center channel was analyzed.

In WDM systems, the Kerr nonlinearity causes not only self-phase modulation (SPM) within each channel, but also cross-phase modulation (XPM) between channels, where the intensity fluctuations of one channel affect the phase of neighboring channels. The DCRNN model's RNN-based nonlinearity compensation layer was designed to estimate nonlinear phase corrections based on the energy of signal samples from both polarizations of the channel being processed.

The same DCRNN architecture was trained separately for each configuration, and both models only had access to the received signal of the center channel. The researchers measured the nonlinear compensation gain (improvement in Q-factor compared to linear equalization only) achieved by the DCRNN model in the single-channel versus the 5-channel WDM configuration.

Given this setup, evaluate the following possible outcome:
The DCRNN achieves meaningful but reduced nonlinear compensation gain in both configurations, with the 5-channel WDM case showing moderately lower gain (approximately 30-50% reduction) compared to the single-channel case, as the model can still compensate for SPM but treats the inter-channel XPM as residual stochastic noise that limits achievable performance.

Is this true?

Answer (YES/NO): NO